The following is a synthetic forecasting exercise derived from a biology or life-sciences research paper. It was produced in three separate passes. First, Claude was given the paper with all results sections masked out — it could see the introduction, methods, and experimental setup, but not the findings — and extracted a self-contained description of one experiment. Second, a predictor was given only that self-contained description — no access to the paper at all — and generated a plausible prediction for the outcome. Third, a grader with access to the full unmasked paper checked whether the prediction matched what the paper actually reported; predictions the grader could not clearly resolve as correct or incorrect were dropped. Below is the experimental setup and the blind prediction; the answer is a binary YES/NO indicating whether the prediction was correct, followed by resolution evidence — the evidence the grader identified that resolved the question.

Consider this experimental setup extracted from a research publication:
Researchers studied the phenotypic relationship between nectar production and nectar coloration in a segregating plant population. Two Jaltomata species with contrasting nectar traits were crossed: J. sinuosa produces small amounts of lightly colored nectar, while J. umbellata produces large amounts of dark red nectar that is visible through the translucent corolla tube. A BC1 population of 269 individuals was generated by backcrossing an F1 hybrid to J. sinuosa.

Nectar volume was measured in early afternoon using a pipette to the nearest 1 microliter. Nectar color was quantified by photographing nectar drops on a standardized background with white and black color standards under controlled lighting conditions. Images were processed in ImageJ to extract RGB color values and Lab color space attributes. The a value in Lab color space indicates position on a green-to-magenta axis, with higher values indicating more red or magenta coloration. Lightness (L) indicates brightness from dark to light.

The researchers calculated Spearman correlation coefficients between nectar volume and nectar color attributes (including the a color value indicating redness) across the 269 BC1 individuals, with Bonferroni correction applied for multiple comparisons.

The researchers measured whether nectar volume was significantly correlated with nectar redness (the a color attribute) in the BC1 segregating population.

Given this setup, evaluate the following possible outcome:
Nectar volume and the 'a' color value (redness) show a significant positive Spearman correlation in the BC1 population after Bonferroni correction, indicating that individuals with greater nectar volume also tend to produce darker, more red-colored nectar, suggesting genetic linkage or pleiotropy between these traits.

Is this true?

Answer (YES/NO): NO